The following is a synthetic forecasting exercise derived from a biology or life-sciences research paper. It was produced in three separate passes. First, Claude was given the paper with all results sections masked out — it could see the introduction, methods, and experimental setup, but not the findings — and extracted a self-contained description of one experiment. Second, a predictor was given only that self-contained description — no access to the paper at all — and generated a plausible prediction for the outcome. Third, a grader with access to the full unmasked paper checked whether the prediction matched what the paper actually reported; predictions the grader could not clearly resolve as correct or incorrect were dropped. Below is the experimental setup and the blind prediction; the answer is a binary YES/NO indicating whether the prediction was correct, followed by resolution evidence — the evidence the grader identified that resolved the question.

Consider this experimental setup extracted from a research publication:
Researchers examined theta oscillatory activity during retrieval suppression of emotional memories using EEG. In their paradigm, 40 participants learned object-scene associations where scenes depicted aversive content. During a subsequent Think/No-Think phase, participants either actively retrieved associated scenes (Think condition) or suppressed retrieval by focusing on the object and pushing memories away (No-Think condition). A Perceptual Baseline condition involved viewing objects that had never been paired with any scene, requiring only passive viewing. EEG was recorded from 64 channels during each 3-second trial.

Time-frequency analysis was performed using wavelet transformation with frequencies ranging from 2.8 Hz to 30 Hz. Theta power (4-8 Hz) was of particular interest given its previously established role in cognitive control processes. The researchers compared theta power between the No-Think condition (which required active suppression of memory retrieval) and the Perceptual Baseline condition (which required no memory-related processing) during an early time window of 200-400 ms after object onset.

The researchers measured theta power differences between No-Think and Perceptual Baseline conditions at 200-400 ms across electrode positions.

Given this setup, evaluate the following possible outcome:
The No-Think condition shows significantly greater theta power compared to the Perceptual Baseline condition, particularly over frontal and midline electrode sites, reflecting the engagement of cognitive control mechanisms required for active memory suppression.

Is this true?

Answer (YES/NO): YES